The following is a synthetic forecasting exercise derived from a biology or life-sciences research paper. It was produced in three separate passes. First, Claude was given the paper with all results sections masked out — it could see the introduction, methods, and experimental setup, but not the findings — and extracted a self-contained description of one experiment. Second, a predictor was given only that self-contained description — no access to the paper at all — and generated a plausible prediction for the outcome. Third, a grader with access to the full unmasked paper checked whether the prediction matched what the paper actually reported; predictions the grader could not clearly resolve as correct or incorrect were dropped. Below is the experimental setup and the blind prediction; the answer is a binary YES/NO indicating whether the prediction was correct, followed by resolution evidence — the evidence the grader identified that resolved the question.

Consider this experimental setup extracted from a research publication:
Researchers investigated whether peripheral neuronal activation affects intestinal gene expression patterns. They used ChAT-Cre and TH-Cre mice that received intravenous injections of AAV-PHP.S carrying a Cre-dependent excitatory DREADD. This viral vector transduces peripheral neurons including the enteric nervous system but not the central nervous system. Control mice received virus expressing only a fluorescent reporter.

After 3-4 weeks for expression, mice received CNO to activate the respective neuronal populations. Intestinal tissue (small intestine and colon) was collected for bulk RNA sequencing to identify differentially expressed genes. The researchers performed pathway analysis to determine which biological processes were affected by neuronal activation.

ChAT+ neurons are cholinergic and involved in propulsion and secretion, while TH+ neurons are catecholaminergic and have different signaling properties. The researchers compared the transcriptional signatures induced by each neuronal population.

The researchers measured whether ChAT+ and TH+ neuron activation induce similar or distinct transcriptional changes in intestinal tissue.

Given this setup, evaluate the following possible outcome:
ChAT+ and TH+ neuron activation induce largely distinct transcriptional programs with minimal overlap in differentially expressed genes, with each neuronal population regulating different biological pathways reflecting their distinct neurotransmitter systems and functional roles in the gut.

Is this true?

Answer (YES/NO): NO